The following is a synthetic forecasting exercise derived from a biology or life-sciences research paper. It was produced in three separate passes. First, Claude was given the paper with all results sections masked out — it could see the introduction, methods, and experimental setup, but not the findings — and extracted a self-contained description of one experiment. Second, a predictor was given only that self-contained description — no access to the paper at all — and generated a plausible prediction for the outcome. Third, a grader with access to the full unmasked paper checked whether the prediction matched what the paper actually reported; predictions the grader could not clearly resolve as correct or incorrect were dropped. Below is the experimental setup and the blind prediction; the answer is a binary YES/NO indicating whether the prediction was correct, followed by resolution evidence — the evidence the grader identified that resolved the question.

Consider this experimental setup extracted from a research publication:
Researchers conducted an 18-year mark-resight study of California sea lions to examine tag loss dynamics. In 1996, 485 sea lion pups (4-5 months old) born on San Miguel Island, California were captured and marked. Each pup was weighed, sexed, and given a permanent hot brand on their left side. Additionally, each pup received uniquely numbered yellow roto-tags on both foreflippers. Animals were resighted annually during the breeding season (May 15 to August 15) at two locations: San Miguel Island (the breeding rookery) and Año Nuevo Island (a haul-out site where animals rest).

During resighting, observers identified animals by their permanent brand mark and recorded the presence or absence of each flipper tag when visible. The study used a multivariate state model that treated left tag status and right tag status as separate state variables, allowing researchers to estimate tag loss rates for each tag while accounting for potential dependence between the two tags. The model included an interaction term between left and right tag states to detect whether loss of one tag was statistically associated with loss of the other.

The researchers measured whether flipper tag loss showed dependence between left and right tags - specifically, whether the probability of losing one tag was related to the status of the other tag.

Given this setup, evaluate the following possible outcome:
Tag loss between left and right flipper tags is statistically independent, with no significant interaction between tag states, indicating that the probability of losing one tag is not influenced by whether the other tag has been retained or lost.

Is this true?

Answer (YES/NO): NO